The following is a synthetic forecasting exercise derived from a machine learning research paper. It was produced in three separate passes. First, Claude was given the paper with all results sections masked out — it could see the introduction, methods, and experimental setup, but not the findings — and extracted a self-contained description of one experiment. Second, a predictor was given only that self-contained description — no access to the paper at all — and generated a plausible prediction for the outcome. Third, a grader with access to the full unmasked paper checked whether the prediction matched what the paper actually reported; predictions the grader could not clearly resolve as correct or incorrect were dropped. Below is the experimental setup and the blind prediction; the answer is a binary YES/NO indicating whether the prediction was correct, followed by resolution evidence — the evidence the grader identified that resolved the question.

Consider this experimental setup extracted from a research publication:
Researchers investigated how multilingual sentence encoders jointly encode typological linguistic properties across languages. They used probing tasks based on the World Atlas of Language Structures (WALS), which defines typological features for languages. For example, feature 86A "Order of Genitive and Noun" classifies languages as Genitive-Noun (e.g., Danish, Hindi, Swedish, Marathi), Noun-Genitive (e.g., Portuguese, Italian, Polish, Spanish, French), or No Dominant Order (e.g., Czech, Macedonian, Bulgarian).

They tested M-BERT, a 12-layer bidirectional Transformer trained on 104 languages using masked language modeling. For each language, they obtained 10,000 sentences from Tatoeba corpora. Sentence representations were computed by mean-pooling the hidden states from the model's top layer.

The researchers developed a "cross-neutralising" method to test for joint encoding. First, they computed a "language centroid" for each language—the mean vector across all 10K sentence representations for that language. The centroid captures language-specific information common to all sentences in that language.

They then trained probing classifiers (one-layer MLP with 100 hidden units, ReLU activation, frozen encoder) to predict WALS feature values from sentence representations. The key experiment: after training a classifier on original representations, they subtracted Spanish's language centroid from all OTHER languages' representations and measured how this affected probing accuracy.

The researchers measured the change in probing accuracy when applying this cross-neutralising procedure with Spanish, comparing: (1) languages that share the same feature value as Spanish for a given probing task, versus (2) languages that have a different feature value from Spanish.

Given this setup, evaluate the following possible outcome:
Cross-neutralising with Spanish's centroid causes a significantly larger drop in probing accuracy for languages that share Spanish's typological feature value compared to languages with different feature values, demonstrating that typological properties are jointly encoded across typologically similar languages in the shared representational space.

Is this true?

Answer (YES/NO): YES